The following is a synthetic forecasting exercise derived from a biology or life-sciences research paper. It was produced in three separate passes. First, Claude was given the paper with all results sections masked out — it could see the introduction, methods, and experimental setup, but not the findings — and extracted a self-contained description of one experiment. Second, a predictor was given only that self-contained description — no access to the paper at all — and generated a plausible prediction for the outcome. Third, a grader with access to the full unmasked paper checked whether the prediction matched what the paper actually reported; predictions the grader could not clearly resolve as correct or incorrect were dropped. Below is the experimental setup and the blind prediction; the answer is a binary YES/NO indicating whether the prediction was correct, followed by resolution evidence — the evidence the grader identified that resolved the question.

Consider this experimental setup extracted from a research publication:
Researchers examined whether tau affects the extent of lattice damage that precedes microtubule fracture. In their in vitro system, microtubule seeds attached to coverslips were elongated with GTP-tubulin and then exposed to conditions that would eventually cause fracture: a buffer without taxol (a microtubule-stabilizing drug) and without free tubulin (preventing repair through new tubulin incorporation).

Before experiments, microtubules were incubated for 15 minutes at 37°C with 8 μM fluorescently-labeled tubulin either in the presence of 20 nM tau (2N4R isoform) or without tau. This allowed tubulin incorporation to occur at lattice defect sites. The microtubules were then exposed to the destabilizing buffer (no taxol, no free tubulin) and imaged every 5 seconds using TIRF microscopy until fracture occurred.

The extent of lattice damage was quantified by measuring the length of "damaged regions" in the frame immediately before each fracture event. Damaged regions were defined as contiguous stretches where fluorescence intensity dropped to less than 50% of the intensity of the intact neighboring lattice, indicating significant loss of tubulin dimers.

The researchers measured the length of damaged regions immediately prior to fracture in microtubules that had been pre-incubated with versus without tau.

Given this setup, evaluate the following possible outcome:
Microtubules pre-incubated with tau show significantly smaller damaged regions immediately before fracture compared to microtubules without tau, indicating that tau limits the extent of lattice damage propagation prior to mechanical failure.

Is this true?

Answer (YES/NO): NO